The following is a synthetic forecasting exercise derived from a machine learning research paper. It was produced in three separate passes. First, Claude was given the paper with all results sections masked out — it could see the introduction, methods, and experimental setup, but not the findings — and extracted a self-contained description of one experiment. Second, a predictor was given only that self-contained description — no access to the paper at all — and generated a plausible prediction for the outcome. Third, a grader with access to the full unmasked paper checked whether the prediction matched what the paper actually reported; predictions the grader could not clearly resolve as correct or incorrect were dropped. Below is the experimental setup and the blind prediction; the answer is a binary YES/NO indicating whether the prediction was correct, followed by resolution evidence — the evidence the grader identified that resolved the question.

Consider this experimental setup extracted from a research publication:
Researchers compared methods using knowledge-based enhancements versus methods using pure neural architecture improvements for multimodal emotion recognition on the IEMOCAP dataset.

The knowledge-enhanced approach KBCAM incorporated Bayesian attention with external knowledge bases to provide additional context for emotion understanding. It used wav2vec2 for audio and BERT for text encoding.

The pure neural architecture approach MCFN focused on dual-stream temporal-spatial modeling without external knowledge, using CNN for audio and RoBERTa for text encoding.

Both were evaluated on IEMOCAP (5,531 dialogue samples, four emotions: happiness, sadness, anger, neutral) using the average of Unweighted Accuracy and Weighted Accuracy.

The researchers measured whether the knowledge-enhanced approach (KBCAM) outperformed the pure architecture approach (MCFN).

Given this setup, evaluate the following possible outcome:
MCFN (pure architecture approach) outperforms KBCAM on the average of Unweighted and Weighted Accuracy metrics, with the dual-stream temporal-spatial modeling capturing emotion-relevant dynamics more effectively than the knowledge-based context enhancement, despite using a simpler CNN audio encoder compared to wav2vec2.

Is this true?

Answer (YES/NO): YES